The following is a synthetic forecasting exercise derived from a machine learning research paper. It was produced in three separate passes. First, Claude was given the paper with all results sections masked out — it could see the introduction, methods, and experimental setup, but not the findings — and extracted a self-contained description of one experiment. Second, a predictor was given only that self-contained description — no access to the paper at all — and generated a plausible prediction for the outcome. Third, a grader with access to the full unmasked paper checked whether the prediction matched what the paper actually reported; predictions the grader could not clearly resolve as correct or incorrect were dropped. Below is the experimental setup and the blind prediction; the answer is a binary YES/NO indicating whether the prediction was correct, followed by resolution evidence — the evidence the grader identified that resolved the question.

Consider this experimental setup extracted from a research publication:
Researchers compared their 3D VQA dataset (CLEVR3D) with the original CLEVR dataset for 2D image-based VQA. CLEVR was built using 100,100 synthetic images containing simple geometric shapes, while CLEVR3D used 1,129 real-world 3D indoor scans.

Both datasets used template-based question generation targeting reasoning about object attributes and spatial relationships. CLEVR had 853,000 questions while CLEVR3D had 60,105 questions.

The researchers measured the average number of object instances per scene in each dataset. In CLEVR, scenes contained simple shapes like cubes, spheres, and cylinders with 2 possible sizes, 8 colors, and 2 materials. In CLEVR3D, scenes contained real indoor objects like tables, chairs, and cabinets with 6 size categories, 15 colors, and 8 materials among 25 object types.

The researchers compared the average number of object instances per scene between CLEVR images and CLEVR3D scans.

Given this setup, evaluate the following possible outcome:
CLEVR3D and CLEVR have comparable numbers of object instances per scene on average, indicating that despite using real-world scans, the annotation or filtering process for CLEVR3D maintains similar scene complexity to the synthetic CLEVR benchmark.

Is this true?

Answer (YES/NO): NO